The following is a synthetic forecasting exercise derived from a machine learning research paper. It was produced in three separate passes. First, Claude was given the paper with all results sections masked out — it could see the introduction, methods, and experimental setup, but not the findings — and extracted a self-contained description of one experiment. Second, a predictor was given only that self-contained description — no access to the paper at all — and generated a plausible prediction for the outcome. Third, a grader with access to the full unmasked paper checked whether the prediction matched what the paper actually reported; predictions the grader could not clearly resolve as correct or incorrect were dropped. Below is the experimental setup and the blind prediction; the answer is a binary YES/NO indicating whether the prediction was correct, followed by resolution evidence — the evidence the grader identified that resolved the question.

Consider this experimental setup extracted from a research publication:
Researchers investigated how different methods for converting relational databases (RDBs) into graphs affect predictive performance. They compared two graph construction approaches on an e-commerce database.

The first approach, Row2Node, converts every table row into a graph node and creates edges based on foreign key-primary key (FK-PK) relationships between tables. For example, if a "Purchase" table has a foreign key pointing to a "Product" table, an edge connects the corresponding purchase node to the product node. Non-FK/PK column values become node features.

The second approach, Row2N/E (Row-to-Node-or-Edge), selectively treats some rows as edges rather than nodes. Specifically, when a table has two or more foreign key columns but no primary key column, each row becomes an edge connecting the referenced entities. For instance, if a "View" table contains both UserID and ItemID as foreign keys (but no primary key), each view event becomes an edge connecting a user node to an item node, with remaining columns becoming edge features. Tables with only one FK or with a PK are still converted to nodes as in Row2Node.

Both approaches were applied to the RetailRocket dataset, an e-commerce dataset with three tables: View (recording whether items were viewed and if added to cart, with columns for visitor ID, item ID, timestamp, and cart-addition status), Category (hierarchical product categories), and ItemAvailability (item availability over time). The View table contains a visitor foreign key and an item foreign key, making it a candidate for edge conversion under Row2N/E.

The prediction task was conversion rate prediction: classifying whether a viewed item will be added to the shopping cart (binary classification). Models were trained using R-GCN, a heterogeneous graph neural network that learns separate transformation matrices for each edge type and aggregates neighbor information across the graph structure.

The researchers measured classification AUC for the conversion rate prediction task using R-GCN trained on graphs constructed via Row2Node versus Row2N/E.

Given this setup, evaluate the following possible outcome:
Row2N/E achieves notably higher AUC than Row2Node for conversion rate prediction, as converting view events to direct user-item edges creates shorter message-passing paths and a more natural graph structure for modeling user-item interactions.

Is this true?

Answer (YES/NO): NO